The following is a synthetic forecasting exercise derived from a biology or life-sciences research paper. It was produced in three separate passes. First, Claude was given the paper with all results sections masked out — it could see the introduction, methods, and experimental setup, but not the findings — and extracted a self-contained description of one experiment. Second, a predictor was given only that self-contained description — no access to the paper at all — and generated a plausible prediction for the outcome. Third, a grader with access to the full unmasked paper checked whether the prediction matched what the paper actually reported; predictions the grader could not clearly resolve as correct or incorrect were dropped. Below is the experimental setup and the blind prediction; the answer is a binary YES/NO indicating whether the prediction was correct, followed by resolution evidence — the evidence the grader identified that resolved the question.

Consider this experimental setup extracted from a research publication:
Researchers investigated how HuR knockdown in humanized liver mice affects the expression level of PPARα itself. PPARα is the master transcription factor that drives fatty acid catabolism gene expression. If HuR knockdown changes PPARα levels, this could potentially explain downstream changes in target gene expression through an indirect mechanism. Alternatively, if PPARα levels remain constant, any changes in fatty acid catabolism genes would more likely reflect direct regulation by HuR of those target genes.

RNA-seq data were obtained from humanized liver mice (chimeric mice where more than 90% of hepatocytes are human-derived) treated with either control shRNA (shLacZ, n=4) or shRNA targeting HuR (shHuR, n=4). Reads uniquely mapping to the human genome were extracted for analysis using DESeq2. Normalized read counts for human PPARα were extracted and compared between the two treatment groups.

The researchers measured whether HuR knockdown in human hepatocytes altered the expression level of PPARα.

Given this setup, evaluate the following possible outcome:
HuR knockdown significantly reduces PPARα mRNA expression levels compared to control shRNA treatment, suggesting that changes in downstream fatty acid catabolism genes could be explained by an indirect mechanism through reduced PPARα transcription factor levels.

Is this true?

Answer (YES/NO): NO